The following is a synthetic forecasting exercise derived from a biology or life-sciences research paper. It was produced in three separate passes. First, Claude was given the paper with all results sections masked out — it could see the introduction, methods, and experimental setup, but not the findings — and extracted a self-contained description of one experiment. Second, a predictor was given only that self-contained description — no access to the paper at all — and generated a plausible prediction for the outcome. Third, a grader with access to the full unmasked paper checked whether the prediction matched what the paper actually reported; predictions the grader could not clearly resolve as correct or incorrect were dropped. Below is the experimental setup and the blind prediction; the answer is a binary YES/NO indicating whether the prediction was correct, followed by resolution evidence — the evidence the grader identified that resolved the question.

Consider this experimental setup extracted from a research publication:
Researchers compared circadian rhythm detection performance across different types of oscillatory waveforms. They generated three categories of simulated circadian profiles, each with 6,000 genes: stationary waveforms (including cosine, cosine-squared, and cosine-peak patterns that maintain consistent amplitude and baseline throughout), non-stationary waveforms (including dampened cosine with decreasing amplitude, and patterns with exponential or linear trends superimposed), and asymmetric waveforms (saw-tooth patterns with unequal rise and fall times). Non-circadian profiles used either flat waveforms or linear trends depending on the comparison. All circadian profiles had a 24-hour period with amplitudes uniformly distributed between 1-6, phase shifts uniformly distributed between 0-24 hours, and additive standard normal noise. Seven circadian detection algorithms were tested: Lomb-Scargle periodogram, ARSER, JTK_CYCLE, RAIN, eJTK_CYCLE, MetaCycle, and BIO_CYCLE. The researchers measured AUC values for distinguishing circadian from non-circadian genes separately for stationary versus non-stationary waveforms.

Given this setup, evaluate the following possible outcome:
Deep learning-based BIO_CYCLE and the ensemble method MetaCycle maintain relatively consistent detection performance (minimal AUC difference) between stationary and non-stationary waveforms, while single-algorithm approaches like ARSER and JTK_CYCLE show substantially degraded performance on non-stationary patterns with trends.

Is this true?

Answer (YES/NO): NO